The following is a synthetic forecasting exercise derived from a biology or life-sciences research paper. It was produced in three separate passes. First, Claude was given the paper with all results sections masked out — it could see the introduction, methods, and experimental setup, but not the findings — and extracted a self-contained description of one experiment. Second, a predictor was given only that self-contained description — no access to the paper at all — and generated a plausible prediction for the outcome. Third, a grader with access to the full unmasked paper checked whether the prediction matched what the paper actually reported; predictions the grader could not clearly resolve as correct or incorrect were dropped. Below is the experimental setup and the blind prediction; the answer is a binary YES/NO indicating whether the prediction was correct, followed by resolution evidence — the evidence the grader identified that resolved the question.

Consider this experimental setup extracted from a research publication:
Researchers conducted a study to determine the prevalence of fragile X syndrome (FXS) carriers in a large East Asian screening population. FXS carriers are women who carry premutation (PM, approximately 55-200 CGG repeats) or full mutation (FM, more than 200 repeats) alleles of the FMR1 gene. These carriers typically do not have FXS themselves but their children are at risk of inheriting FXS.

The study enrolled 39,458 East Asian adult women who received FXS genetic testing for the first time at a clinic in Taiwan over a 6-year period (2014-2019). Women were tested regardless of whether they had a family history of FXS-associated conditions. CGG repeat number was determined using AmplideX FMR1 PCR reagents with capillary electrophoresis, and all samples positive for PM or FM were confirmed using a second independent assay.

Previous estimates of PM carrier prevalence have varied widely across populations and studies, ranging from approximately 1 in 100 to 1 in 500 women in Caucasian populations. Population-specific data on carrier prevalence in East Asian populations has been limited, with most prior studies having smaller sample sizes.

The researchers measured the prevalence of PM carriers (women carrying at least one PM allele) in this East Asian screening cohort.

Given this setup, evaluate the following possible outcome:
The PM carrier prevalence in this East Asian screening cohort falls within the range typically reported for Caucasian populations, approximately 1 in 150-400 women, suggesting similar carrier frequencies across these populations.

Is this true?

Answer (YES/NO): NO